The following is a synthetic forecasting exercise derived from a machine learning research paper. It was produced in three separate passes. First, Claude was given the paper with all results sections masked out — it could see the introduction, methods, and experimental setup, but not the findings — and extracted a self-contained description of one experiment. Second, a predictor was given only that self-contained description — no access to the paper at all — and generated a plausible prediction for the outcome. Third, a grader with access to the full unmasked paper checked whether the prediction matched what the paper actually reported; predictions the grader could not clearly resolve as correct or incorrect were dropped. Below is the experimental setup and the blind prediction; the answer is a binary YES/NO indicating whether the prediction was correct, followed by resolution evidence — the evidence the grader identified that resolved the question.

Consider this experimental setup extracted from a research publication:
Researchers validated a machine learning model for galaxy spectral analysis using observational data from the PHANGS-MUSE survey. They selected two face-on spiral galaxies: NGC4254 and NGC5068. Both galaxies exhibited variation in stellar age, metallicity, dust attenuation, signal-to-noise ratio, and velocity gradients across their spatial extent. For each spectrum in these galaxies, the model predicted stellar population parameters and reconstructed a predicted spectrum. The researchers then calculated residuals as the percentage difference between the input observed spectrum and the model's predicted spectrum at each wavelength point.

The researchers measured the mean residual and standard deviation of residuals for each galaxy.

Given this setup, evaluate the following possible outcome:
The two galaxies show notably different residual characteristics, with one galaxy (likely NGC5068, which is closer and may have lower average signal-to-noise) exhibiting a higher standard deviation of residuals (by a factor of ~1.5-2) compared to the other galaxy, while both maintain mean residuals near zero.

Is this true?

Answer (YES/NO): NO